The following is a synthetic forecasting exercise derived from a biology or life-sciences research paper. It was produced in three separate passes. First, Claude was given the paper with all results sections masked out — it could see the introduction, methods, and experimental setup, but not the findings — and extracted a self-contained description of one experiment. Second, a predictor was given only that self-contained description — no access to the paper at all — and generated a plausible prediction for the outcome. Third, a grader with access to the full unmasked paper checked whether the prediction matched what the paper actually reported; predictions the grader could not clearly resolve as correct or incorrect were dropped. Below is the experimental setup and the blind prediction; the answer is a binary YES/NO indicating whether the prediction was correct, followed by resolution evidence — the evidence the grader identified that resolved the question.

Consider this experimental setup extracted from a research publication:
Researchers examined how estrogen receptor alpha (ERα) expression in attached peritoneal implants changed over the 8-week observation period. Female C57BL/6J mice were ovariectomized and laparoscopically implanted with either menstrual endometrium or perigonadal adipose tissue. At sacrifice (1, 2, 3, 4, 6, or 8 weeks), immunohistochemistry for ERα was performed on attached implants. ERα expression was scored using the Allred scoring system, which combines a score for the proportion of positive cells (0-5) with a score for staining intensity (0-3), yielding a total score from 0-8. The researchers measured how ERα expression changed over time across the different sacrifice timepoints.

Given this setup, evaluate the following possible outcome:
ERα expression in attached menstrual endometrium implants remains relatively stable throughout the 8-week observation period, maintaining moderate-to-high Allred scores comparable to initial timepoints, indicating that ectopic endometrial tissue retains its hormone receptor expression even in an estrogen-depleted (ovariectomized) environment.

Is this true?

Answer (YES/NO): NO